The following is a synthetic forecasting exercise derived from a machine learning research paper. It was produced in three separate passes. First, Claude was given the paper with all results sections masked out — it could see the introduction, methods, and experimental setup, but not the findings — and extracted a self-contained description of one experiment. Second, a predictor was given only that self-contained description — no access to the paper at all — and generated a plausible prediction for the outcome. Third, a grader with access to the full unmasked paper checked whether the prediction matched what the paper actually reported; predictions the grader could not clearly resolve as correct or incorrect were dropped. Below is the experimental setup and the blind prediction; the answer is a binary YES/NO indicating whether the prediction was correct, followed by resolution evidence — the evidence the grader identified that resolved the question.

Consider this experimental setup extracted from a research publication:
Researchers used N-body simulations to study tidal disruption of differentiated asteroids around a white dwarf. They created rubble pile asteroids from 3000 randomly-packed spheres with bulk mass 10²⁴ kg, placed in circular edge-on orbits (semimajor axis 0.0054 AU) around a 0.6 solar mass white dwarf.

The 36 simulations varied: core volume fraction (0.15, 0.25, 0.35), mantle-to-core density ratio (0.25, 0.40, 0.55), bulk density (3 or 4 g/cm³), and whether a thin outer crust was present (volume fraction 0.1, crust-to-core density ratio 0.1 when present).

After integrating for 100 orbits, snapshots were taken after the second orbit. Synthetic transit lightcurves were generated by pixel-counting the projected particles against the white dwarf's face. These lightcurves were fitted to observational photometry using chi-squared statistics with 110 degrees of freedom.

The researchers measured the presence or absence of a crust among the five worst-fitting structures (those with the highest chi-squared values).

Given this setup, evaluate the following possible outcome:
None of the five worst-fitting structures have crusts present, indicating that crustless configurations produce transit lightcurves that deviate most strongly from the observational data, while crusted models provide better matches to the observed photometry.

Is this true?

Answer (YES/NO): NO